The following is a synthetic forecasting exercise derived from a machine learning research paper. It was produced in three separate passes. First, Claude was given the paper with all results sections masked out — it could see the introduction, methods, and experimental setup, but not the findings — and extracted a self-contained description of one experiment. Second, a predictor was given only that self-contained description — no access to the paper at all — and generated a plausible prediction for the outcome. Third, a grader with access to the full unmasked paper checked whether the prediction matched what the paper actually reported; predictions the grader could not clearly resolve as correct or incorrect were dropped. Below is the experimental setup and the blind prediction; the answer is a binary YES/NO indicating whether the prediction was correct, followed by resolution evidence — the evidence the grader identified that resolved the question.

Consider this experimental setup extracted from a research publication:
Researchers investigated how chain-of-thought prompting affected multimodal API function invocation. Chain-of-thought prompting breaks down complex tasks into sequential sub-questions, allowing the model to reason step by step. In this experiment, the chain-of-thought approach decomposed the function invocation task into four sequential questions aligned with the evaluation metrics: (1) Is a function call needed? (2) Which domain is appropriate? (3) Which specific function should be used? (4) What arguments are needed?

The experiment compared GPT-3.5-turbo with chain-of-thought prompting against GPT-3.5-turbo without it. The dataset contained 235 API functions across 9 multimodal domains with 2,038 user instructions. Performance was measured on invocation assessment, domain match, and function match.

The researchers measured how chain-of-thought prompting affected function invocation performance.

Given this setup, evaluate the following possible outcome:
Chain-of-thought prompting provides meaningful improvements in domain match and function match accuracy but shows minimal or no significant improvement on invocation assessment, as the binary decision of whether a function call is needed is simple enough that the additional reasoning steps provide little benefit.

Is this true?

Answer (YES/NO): NO